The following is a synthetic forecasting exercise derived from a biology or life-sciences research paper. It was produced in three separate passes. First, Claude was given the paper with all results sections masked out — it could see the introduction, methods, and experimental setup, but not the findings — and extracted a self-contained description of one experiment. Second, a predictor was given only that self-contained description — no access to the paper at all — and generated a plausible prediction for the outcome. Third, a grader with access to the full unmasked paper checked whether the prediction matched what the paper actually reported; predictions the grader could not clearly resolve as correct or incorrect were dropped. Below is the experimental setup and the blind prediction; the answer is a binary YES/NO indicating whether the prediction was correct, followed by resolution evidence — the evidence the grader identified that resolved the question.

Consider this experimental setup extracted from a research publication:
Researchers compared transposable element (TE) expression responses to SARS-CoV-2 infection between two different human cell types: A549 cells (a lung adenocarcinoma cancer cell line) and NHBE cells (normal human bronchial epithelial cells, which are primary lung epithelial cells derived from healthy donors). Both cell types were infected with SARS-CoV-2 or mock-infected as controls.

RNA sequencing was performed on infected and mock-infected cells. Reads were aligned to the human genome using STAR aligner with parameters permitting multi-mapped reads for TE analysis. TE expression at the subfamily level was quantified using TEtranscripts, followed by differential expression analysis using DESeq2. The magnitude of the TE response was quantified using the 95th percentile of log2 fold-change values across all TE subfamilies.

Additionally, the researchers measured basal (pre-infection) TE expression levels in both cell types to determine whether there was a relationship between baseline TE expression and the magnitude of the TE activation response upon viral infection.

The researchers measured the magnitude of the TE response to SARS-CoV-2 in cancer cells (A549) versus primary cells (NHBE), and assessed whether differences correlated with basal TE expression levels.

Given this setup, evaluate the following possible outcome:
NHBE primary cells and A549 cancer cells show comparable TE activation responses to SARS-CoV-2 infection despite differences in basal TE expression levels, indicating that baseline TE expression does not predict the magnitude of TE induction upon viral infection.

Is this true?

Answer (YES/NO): NO